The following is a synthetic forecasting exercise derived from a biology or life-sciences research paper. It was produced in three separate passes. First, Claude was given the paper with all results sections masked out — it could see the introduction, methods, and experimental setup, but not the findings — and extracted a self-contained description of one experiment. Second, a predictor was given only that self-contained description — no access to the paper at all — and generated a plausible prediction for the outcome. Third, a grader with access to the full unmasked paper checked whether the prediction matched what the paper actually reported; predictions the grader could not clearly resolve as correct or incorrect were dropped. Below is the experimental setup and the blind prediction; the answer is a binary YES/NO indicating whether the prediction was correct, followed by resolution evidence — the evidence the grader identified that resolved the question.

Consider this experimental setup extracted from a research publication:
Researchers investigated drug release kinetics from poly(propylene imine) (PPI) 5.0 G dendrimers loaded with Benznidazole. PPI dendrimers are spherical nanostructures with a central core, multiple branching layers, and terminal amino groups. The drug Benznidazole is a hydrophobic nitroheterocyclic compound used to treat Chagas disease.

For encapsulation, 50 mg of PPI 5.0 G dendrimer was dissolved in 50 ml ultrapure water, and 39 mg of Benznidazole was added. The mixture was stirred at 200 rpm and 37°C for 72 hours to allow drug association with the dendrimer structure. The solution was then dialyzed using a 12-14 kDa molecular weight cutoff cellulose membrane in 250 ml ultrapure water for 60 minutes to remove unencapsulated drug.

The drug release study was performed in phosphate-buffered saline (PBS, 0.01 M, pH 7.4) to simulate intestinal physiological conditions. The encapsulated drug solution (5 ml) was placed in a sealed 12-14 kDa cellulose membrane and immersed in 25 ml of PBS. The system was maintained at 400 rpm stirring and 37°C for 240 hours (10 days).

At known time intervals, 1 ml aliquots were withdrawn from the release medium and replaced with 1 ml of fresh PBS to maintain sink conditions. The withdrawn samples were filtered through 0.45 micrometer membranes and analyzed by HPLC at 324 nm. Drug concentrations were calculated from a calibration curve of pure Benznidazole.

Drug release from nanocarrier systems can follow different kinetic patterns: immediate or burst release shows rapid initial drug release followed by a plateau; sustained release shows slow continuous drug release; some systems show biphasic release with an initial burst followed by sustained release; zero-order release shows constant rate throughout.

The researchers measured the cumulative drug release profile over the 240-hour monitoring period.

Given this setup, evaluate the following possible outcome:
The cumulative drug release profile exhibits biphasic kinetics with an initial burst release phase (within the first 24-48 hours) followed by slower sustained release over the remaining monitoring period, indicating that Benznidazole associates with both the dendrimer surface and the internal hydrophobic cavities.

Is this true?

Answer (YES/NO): NO